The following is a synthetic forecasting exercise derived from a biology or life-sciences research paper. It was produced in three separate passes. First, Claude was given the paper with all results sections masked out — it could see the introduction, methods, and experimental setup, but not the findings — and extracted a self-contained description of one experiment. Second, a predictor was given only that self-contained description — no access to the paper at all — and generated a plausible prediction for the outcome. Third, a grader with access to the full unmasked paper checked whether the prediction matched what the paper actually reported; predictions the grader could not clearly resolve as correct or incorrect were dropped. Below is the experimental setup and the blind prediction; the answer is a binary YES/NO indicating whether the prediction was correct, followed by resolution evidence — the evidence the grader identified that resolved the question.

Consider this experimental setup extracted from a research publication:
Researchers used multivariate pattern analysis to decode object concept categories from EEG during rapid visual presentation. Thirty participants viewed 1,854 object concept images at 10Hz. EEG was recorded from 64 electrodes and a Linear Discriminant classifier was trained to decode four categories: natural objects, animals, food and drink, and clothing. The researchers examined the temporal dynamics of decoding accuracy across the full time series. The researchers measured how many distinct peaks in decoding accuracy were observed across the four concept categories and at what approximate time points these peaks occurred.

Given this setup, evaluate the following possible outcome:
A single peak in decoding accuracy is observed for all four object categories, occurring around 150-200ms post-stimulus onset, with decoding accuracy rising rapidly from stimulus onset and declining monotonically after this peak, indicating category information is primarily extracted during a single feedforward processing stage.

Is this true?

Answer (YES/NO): NO